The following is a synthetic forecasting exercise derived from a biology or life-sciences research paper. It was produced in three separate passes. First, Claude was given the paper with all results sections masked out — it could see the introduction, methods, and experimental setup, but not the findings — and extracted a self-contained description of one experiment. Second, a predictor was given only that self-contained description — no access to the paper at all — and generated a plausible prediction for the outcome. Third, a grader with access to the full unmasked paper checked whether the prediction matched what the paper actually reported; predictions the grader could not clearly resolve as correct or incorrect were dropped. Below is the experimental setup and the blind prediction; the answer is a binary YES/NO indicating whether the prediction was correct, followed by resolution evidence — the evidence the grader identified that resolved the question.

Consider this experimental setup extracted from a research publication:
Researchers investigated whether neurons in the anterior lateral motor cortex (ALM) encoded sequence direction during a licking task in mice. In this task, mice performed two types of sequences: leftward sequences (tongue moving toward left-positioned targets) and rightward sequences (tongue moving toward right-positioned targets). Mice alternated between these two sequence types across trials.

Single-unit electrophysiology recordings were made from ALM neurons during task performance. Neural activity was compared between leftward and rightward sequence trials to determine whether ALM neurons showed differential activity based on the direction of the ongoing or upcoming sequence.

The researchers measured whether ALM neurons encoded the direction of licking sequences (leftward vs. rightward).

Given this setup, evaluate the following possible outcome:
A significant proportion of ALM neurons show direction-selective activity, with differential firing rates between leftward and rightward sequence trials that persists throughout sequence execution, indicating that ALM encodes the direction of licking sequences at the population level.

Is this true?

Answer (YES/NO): YES